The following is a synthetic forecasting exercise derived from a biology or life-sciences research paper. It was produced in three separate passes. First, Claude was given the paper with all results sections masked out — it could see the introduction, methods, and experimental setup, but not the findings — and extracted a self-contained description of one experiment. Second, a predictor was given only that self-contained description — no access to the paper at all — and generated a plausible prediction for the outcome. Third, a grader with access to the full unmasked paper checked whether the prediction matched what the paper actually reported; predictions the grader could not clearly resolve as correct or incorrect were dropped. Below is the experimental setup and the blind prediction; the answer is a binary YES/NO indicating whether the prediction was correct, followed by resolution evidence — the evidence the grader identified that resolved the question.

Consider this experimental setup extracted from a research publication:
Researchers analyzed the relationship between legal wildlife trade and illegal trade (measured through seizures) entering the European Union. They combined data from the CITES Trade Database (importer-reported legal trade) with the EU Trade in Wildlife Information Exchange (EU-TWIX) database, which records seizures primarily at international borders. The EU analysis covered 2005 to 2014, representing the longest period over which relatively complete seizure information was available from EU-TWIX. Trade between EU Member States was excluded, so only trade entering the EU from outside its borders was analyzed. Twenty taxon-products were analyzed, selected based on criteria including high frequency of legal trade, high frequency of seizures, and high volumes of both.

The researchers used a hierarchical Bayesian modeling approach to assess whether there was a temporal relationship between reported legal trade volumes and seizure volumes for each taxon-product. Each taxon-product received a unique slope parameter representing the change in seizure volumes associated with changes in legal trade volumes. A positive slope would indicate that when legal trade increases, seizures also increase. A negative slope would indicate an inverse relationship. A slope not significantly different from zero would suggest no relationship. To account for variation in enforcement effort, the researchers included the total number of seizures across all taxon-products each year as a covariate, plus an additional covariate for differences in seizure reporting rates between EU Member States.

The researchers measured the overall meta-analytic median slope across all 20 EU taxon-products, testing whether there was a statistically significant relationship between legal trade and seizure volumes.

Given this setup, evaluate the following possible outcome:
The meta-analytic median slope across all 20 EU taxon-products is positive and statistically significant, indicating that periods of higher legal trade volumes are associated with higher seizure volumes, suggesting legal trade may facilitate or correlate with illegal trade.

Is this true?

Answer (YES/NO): NO